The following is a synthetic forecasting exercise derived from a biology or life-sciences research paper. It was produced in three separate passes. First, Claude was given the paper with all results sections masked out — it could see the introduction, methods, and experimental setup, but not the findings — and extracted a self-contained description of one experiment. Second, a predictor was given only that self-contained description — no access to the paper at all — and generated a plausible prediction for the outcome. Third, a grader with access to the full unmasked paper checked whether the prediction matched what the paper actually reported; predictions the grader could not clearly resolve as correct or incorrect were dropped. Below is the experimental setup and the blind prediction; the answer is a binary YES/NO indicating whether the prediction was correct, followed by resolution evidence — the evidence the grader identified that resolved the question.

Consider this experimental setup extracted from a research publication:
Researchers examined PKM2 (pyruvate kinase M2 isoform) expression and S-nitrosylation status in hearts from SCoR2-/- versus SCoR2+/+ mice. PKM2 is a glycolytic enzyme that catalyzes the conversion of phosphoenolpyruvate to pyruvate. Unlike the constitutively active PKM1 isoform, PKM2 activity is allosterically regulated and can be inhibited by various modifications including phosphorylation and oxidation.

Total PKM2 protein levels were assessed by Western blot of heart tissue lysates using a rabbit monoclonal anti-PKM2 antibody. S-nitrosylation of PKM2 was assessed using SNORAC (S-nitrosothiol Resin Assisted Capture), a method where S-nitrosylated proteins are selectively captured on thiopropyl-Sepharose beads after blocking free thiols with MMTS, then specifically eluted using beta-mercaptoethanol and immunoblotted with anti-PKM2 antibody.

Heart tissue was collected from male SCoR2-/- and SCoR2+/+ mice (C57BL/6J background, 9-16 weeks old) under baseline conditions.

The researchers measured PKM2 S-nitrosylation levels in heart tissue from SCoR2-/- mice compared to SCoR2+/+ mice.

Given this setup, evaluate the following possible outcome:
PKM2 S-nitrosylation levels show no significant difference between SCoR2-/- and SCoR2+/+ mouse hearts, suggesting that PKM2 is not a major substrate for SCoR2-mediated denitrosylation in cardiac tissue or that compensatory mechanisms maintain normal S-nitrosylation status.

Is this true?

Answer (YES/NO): NO